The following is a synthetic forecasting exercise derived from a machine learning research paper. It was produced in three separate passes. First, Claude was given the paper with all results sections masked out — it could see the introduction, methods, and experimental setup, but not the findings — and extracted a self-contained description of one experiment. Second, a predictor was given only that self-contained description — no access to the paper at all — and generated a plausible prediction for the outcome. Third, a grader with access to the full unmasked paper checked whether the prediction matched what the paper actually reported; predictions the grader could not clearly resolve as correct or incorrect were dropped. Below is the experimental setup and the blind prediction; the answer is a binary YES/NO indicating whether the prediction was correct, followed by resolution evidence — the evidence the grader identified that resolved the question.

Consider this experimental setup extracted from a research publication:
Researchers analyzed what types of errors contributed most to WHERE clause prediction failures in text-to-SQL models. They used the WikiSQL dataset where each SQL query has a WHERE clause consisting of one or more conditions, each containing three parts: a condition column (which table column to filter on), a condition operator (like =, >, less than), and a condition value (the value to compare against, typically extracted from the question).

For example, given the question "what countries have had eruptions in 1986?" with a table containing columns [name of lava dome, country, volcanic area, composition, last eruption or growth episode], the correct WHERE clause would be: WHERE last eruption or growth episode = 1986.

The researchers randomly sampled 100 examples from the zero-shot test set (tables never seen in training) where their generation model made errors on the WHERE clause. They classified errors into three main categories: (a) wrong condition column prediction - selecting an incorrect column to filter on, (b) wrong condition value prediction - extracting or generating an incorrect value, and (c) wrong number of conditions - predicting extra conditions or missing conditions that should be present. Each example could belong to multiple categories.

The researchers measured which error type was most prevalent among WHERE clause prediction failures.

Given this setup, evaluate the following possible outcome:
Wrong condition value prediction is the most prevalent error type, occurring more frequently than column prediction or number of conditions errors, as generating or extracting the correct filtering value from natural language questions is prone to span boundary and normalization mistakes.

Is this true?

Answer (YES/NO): NO